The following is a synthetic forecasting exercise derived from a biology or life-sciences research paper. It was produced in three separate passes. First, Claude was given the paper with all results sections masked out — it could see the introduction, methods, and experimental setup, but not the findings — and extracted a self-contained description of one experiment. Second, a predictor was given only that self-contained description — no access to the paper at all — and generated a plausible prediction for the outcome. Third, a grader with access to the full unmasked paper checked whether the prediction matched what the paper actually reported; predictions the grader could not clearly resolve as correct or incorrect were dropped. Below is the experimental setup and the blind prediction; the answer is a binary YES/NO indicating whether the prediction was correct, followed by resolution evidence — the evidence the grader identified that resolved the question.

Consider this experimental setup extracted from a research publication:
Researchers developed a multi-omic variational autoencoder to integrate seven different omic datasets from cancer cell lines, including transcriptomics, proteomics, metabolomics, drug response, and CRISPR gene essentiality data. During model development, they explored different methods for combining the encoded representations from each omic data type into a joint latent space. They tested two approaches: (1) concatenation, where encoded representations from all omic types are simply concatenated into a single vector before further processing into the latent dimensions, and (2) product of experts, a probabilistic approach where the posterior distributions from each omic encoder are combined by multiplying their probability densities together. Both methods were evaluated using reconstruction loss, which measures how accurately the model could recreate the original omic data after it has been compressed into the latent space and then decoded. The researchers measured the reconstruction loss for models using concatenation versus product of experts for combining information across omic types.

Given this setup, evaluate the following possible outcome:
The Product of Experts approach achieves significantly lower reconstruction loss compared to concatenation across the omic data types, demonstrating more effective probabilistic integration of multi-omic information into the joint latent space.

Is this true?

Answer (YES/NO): NO